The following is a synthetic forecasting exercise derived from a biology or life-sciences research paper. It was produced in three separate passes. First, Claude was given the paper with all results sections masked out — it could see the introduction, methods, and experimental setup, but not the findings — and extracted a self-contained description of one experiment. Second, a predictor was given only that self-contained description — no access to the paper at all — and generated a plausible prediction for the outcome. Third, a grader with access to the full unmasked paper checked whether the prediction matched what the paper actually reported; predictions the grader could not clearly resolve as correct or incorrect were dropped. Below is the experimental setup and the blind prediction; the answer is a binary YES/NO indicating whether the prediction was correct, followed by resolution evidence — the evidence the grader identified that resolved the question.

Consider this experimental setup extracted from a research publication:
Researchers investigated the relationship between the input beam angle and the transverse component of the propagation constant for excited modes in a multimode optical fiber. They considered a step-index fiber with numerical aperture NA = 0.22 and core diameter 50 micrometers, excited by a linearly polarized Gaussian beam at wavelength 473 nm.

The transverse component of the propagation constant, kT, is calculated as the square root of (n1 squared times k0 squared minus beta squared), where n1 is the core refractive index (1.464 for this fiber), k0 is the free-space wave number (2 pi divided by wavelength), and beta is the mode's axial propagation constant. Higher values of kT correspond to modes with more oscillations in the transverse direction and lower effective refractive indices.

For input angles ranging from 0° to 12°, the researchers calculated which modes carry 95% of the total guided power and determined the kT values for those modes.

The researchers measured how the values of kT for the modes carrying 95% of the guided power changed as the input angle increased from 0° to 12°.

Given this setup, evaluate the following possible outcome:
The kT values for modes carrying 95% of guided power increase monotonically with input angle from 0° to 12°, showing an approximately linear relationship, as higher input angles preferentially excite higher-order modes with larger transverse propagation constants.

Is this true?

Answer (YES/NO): YES